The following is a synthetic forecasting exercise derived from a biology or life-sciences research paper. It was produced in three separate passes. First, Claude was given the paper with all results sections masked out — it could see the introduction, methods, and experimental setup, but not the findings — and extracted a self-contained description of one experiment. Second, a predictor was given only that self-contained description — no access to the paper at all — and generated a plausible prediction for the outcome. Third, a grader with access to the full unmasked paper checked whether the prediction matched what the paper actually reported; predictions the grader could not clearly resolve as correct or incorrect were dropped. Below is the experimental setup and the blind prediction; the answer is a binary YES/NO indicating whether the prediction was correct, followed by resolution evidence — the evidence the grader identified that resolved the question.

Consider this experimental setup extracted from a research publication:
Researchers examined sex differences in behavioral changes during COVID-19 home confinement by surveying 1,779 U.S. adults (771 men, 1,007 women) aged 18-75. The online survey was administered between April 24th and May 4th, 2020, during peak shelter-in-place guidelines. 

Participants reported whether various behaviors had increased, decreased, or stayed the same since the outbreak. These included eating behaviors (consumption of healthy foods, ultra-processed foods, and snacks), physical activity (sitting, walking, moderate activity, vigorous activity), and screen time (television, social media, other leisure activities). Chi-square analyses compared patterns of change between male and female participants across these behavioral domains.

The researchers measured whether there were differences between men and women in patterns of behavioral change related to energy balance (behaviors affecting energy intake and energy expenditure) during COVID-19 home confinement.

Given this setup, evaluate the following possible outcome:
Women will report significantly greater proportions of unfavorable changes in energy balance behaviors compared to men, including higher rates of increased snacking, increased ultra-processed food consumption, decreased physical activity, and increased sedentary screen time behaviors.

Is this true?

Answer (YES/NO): NO